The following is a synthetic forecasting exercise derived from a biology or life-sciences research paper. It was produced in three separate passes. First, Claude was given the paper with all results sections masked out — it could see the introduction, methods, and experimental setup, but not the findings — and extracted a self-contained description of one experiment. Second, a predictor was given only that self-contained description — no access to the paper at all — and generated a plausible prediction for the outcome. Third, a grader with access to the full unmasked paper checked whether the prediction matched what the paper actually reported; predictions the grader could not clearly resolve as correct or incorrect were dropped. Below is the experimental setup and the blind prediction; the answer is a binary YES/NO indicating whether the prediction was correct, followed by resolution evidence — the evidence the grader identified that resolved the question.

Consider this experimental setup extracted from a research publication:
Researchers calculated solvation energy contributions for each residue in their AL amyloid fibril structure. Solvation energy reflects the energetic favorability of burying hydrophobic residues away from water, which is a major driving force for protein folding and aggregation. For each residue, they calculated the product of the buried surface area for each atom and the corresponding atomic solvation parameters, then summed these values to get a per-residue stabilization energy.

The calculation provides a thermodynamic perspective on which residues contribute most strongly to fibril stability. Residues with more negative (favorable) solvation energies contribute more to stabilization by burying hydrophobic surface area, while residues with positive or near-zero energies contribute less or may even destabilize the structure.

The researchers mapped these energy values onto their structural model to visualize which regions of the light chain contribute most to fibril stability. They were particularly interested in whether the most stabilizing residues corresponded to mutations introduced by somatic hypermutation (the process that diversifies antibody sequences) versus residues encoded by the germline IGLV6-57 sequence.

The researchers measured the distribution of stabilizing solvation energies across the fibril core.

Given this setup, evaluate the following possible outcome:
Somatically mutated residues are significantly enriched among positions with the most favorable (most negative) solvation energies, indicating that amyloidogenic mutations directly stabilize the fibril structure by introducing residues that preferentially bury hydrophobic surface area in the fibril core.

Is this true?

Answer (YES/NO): NO